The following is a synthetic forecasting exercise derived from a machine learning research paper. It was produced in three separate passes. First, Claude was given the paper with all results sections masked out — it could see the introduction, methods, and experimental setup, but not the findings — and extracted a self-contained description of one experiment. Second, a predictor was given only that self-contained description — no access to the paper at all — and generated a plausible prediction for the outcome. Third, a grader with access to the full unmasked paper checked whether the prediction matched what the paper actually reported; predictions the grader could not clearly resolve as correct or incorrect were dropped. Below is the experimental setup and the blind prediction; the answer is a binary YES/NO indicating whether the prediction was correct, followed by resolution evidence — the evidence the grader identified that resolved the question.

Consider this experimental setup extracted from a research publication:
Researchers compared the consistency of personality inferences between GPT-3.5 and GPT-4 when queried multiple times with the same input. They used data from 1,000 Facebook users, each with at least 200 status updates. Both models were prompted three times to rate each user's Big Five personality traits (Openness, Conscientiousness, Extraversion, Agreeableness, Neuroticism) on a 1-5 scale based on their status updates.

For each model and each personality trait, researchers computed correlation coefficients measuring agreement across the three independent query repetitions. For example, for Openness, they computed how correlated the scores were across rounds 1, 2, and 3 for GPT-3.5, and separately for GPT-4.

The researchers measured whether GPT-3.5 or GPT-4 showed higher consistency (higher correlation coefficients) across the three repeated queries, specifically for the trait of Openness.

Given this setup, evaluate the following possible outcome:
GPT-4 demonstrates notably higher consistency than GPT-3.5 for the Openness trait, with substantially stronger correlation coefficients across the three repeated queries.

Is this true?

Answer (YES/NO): NO